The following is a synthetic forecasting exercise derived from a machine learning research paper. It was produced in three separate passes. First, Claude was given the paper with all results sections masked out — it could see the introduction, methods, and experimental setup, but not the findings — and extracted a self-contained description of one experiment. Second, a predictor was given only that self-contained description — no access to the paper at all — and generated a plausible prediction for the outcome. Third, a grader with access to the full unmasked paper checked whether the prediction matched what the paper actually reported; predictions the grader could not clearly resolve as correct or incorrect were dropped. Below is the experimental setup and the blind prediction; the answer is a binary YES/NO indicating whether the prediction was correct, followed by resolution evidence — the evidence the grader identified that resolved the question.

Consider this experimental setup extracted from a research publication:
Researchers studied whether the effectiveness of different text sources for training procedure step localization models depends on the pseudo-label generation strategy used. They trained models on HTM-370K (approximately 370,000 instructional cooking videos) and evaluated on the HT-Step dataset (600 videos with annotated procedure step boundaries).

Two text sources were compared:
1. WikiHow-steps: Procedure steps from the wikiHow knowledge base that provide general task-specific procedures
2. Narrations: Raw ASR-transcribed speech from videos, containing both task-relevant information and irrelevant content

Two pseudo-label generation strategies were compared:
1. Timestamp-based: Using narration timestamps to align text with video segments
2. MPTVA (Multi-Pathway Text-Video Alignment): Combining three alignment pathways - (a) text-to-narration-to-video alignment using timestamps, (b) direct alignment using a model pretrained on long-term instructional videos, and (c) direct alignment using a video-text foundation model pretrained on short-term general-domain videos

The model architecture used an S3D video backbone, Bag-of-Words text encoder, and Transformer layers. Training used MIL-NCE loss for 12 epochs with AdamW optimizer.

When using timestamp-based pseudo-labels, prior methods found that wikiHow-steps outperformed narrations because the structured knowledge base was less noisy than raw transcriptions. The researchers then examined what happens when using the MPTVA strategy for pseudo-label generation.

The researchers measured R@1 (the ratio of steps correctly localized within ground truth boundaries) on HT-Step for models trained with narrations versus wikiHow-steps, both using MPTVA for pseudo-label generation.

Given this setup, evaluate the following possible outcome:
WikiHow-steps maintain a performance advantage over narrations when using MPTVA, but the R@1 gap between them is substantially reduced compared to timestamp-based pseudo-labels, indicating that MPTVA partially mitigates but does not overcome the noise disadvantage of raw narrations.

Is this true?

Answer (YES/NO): NO